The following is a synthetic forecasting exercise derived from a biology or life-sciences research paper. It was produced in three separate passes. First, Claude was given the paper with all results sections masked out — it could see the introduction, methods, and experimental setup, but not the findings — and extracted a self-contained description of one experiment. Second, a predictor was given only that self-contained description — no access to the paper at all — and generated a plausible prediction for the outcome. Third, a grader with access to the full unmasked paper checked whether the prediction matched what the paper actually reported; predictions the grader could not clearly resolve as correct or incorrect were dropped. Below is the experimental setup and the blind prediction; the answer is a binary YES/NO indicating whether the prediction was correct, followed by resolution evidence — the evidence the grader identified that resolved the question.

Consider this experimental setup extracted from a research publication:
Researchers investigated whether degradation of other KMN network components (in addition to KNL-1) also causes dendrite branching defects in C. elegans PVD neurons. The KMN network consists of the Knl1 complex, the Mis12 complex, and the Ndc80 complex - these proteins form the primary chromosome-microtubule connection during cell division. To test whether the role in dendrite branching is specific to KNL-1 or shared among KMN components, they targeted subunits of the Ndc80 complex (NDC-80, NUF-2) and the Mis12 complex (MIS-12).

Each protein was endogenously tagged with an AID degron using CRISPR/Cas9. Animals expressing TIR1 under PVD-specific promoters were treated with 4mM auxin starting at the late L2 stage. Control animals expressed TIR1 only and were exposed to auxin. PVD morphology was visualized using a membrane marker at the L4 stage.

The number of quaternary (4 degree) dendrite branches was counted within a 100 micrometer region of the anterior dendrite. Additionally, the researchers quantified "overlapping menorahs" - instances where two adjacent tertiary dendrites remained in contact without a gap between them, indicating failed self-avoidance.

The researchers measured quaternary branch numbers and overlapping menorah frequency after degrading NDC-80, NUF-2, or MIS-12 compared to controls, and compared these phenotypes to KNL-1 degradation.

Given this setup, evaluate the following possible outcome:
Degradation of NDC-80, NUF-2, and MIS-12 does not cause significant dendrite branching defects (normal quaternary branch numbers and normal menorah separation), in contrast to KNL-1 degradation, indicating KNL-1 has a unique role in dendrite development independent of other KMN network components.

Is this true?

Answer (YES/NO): NO